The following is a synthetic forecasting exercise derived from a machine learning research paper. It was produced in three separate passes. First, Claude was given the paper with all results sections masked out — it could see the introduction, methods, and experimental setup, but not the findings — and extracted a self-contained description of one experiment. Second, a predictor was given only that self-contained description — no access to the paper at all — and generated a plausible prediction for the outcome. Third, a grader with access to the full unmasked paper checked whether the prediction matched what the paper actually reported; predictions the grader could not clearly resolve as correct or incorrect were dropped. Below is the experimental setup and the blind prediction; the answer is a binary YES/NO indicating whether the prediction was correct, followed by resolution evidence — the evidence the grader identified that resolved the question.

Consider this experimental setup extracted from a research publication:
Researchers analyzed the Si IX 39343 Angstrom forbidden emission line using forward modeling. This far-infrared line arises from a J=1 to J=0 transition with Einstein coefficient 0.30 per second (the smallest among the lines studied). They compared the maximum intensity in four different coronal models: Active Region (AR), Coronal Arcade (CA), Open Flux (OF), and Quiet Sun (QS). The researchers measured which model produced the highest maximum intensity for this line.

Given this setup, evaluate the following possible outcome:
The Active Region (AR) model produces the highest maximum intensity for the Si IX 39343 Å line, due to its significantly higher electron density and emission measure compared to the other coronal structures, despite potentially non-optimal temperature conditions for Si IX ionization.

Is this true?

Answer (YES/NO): YES